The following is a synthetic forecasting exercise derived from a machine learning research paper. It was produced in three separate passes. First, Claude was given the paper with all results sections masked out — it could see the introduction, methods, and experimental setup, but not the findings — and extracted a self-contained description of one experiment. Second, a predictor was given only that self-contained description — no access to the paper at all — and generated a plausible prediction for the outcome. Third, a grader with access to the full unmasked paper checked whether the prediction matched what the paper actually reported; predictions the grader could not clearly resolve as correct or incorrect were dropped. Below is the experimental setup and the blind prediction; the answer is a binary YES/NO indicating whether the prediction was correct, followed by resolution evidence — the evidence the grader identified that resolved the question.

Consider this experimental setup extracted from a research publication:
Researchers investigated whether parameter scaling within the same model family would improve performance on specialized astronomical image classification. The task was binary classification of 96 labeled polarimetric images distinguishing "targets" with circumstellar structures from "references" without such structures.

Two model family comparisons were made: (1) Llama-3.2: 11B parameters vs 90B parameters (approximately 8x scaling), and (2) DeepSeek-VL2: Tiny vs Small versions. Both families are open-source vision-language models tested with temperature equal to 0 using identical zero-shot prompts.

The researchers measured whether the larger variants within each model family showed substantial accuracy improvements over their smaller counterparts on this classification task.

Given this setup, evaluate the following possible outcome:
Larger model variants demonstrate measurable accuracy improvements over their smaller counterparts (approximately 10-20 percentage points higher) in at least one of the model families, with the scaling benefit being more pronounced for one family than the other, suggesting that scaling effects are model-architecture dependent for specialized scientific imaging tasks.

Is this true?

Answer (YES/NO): NO